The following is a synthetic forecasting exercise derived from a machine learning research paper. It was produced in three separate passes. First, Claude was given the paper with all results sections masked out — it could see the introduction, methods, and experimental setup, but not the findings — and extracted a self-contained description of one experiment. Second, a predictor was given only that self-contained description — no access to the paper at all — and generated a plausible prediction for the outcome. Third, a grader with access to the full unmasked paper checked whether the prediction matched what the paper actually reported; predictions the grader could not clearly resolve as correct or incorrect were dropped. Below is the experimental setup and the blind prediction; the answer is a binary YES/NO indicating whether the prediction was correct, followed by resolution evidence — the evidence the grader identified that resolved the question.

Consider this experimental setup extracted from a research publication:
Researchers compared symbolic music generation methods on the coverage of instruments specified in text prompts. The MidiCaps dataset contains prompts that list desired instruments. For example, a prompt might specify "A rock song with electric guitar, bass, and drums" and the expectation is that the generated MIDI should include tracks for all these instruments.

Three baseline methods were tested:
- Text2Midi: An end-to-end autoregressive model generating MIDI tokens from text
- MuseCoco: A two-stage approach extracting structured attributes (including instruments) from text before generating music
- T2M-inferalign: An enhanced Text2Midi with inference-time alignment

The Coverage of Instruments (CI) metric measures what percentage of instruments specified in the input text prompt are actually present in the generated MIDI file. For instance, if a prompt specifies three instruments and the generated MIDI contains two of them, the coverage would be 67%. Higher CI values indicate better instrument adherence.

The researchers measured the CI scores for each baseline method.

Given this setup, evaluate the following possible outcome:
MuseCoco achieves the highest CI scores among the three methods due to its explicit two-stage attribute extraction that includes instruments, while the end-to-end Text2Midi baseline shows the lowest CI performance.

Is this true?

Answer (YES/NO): YES